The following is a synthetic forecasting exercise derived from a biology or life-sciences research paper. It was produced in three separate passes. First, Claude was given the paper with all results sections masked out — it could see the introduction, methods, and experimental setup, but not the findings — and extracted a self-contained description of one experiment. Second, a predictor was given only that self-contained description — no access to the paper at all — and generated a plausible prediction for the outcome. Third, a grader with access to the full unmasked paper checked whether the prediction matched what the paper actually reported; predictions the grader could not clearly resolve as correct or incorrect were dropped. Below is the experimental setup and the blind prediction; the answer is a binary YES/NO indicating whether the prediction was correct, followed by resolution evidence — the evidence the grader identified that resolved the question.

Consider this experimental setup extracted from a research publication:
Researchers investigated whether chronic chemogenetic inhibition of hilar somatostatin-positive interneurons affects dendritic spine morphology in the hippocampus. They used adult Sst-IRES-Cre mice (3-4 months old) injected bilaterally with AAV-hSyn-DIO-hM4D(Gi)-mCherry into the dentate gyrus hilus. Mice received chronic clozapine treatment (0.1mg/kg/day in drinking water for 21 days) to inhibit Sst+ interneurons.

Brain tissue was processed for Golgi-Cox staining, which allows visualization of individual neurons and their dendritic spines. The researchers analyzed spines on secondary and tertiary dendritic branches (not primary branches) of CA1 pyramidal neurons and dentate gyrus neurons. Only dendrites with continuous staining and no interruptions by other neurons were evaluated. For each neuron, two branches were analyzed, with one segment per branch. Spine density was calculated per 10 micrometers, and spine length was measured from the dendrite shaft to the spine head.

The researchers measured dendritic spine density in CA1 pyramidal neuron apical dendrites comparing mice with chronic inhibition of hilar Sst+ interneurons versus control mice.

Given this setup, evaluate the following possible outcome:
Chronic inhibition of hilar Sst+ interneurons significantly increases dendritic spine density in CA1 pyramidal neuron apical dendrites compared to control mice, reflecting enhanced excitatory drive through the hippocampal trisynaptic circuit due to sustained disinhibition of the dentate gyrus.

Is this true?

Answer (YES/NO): NO